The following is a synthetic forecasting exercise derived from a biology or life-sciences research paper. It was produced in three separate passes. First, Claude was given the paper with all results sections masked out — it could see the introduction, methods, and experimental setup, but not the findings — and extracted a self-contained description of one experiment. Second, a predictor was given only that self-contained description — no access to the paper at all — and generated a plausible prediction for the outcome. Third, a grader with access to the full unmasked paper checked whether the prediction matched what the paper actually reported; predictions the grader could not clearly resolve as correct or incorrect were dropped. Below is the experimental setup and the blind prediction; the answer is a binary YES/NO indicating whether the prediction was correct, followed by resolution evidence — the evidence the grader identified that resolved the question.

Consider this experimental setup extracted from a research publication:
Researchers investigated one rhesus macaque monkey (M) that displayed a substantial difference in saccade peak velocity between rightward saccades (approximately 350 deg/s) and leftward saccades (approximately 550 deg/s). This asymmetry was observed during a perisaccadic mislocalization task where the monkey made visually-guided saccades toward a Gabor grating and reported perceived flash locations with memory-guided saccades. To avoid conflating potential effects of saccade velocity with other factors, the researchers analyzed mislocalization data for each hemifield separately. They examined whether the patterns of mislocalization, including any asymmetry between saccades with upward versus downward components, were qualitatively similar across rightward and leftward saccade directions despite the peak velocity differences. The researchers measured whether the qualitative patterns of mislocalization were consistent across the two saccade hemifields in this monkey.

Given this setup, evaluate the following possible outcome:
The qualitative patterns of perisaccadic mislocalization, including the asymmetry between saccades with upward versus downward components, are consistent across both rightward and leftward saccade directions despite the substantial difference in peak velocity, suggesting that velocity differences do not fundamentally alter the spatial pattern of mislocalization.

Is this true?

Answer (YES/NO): YES